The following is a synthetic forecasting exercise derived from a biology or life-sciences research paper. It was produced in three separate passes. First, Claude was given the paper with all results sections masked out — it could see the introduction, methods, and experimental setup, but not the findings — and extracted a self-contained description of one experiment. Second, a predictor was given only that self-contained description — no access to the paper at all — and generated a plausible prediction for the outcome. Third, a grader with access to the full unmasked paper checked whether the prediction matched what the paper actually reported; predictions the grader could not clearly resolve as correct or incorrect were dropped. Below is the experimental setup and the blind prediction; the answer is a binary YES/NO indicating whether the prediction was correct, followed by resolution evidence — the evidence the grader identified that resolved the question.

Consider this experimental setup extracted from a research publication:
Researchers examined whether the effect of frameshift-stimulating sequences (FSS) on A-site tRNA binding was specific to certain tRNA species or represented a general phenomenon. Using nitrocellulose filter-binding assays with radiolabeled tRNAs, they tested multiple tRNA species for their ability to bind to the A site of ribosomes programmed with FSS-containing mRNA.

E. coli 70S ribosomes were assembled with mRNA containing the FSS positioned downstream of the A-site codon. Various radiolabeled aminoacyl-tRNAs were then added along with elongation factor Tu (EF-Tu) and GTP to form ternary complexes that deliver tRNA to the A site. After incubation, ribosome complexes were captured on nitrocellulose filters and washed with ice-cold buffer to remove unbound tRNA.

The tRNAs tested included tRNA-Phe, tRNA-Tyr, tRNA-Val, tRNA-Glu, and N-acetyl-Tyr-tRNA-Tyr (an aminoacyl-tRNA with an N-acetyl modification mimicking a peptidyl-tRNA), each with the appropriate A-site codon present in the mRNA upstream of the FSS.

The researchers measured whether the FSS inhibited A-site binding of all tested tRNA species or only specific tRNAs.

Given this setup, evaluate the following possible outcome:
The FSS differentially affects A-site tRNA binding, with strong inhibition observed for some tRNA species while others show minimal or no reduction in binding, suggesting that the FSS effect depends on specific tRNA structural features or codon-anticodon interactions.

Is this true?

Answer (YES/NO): NO